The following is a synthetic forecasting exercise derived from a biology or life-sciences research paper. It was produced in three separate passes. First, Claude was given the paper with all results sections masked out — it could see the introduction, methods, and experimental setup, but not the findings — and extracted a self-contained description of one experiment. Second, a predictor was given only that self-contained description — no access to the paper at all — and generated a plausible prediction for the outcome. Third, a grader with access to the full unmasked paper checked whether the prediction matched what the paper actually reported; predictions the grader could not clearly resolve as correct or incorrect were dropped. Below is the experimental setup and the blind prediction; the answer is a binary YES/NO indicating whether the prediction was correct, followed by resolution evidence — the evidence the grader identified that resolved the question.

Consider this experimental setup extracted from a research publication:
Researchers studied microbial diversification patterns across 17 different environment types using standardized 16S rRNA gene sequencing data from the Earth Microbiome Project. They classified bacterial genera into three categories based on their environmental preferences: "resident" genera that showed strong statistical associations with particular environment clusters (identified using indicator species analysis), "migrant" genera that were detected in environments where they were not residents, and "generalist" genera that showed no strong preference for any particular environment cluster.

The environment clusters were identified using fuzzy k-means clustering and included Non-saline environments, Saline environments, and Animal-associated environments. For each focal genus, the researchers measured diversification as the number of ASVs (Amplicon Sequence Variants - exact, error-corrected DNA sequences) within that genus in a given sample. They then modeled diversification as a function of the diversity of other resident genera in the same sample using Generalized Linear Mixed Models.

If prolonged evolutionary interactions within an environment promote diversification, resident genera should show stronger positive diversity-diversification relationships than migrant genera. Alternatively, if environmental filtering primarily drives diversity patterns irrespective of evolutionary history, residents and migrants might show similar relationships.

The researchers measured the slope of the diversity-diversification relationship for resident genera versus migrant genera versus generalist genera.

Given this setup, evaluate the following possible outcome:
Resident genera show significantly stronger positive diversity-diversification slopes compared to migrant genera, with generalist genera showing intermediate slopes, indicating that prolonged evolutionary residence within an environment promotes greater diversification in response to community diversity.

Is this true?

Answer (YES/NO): NO